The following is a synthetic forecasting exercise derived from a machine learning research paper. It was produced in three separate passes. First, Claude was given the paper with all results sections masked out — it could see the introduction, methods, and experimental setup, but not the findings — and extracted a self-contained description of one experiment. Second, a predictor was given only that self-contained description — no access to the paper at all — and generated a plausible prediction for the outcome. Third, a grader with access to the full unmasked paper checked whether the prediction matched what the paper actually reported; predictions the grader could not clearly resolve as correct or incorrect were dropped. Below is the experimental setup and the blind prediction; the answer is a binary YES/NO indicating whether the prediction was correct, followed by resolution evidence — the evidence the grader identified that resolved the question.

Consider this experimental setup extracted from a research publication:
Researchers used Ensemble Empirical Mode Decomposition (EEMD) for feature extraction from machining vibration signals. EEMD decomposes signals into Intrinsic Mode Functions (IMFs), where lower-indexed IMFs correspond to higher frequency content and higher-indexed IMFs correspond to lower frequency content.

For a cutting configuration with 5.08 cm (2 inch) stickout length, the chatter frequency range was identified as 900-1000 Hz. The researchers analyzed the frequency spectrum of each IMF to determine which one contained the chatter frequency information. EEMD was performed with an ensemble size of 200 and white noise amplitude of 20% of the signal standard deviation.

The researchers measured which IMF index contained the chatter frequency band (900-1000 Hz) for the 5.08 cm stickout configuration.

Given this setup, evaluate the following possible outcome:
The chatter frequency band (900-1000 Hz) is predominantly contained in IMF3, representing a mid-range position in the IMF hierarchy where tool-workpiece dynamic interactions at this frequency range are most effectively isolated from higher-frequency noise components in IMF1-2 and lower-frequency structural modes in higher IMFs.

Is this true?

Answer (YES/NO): NO